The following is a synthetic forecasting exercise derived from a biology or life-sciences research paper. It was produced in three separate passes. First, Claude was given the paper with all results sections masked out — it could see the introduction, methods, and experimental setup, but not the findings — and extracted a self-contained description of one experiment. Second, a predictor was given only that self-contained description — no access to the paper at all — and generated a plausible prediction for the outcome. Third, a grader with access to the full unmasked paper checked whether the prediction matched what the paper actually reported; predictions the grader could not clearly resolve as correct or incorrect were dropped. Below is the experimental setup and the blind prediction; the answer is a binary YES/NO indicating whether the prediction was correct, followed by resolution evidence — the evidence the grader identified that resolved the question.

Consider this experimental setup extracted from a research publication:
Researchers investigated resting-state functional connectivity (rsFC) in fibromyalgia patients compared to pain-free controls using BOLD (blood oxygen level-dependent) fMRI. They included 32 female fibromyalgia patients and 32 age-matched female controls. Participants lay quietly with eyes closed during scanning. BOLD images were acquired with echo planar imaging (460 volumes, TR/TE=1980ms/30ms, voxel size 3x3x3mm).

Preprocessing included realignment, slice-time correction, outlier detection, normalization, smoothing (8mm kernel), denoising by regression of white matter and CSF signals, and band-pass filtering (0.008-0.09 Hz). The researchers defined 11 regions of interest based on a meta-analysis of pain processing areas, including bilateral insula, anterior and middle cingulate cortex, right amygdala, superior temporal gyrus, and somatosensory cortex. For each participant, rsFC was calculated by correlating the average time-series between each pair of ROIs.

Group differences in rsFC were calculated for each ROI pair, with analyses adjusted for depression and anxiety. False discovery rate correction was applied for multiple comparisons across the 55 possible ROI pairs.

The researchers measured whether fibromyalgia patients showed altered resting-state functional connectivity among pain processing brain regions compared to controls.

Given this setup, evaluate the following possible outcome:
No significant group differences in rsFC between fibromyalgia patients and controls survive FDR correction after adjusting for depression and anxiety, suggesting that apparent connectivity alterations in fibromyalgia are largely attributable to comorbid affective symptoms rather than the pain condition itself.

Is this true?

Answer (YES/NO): NO